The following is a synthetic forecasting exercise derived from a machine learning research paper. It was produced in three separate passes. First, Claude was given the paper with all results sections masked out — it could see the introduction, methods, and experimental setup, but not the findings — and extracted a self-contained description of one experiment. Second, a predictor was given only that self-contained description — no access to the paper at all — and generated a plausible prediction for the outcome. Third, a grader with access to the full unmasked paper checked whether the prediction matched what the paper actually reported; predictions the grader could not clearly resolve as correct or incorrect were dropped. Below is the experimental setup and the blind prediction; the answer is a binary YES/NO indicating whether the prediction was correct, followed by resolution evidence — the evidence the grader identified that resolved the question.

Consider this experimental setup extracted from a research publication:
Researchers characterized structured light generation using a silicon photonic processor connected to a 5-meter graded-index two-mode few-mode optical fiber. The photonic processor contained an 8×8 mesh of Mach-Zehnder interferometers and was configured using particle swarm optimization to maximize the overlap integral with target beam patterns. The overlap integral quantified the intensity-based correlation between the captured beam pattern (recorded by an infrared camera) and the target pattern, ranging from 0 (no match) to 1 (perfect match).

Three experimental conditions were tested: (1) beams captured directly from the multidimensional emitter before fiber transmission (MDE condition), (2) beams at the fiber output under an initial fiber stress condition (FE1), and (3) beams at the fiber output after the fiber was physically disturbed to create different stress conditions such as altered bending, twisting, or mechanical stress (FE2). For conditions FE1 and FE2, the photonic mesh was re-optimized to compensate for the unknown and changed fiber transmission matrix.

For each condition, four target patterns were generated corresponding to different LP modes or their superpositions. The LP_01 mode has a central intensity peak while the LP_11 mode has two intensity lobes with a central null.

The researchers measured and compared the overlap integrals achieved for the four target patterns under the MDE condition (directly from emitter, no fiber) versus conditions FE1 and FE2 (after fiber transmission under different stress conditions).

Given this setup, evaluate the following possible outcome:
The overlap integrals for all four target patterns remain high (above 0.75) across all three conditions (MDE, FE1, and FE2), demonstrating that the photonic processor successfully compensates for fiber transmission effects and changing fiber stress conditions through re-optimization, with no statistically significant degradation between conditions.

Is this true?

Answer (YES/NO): YES